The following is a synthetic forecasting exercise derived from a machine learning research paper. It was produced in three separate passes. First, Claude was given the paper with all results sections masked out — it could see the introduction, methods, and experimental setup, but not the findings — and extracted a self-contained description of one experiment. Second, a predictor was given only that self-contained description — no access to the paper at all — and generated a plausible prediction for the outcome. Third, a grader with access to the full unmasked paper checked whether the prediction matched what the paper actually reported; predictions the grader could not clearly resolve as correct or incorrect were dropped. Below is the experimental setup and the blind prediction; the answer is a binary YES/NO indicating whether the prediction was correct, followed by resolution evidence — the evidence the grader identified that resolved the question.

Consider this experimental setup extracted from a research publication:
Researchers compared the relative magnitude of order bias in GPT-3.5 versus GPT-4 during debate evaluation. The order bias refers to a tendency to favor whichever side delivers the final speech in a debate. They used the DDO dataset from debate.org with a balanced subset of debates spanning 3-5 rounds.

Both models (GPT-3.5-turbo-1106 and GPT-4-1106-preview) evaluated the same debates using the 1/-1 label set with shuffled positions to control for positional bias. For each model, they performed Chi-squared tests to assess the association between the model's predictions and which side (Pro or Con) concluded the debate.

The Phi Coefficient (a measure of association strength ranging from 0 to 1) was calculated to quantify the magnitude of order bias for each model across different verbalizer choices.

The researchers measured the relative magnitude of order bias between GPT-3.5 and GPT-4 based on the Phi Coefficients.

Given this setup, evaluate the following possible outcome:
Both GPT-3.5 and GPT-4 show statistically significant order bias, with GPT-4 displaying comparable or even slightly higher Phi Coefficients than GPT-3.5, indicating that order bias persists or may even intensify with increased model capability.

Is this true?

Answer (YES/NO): NO